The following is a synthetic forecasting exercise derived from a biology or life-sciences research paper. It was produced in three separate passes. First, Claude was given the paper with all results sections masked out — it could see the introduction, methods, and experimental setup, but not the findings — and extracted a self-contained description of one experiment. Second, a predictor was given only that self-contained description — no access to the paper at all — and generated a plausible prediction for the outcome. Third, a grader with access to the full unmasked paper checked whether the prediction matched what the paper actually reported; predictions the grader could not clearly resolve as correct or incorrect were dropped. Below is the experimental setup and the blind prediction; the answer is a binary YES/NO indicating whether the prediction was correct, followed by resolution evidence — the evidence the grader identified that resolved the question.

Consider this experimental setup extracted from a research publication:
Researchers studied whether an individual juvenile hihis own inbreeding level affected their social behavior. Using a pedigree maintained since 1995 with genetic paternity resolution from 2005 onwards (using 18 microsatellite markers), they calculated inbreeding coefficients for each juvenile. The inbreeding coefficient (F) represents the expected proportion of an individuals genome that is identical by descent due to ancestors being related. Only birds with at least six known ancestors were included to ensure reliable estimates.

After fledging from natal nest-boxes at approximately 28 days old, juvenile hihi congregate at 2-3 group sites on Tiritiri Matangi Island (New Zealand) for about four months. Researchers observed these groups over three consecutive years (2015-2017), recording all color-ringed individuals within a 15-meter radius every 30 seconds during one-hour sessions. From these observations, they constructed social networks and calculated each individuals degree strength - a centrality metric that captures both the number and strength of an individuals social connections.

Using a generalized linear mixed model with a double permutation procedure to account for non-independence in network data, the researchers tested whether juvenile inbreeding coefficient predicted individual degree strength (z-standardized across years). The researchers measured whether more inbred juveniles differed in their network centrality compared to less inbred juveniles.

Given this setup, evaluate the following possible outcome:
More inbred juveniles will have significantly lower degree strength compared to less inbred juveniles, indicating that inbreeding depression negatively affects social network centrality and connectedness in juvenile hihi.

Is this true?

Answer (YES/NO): NO